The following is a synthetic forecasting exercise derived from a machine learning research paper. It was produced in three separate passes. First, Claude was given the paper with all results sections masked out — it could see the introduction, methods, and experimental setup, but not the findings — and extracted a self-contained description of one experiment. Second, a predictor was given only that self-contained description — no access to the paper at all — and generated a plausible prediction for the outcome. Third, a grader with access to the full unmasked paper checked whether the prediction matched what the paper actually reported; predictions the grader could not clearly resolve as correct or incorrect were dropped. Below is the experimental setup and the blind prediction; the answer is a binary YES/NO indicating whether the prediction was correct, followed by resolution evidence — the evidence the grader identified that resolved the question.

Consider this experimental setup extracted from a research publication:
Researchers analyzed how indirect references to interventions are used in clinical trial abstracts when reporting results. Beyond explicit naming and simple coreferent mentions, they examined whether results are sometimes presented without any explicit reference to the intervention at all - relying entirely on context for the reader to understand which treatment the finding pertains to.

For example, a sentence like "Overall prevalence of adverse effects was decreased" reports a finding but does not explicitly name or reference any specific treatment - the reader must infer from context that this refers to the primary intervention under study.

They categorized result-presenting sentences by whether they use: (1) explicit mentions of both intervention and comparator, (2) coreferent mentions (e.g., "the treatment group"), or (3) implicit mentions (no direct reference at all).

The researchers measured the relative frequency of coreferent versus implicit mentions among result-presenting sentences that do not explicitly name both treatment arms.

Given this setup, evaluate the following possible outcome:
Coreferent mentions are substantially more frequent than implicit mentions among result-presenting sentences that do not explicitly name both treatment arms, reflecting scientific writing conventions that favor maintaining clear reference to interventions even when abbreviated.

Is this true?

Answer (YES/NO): YES